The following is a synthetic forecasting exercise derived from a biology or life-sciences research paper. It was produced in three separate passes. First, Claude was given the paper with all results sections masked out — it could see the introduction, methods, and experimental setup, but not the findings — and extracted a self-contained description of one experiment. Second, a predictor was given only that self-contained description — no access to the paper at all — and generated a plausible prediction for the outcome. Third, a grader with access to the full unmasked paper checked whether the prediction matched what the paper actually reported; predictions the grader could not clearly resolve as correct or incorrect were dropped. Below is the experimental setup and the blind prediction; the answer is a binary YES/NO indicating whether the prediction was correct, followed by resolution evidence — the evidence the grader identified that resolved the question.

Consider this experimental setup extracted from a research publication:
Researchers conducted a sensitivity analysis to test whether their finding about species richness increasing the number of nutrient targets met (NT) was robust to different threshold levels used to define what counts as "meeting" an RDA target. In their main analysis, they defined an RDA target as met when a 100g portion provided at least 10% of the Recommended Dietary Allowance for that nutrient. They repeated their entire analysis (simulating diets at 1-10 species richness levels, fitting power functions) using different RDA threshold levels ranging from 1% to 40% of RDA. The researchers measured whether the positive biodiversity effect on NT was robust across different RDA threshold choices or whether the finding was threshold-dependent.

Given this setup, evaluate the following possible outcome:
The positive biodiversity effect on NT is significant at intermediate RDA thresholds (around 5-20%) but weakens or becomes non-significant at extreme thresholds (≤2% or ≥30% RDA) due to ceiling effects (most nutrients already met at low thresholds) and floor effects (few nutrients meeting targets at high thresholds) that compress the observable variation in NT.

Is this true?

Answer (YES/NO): NO